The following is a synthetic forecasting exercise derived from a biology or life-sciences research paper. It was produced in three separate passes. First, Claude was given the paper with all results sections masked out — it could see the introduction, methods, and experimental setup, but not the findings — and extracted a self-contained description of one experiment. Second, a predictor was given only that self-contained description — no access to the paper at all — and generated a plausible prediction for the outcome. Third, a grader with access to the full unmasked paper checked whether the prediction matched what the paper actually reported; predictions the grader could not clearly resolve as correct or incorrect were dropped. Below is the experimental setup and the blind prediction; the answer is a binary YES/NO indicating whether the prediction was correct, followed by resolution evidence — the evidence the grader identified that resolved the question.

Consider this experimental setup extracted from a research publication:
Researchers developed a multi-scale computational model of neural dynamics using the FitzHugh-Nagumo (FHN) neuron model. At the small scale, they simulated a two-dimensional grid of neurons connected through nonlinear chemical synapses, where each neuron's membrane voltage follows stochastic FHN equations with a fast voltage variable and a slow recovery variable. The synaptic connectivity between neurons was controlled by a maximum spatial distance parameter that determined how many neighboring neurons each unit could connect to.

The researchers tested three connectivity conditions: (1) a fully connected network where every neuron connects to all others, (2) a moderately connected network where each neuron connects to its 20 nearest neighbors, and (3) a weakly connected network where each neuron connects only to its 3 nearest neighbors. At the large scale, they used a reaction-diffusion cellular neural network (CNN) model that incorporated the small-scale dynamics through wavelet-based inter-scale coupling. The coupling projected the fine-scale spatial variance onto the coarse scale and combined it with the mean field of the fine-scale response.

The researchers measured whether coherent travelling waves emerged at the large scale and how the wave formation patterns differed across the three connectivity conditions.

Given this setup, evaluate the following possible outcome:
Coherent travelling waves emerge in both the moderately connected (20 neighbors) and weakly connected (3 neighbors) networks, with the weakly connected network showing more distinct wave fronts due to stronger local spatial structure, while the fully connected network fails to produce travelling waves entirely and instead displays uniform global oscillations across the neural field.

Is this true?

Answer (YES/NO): NO